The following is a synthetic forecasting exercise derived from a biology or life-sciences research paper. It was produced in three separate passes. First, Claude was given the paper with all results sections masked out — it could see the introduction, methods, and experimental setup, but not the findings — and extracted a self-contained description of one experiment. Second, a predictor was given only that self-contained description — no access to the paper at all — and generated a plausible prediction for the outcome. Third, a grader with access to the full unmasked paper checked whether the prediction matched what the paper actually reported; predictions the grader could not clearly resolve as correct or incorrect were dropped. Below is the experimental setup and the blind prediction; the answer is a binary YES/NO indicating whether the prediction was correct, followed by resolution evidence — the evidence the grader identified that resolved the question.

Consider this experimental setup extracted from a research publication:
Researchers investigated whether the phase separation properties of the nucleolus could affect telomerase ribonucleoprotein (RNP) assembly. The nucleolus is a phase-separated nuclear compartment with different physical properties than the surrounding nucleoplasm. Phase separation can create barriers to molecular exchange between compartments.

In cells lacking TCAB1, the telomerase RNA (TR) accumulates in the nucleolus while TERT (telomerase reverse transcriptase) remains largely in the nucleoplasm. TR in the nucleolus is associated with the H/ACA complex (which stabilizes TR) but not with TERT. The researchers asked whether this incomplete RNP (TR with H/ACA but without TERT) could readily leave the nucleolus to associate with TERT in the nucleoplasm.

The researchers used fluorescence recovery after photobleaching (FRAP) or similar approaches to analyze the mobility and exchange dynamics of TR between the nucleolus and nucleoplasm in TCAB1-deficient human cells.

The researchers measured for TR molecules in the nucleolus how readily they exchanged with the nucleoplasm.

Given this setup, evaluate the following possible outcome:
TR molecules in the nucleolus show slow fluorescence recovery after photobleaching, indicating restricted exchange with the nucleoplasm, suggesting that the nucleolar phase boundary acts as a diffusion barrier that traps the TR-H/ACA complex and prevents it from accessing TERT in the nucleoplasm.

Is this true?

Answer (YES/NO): YES